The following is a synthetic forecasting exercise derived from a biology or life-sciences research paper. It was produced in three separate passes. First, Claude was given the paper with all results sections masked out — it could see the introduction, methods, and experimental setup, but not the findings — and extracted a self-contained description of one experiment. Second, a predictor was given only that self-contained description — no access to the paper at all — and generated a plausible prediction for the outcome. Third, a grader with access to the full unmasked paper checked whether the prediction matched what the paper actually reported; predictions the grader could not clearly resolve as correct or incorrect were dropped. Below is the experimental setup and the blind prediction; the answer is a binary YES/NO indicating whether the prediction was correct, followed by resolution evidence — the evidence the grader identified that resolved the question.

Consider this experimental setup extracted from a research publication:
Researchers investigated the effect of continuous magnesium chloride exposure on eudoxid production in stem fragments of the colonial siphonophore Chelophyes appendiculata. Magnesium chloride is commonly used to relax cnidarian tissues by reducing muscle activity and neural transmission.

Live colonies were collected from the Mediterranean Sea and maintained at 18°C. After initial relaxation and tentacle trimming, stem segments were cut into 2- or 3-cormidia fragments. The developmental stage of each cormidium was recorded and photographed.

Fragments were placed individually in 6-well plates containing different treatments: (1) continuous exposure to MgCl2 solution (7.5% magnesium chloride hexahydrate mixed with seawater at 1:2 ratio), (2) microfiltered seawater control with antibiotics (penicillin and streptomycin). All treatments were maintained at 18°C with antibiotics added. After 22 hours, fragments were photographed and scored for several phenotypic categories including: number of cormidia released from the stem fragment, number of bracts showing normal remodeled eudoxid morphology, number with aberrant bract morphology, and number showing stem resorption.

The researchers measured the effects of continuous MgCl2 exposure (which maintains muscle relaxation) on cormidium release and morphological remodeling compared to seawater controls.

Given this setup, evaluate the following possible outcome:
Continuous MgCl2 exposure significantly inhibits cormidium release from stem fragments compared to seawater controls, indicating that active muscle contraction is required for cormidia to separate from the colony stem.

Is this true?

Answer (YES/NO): YES